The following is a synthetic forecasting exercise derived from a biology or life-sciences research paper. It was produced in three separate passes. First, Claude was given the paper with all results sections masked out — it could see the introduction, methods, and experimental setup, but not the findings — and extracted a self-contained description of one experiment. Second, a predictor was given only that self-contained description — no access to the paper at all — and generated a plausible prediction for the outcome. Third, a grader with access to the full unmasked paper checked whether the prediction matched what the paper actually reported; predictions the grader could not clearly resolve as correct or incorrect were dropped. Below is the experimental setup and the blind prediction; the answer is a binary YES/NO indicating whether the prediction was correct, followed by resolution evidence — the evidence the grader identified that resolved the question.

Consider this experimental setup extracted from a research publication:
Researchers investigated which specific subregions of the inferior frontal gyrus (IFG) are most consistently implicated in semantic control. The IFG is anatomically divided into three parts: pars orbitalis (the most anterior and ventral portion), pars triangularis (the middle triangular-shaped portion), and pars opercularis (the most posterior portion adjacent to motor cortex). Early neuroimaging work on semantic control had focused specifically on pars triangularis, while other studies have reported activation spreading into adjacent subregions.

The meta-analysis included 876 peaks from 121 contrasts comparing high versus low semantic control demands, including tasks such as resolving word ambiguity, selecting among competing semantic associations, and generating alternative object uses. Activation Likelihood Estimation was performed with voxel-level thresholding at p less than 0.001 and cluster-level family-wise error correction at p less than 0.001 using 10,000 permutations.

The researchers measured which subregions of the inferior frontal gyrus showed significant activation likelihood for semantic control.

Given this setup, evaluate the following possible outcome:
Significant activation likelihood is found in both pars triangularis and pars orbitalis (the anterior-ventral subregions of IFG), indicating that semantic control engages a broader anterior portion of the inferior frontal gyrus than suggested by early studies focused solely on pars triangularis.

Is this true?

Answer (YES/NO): NO